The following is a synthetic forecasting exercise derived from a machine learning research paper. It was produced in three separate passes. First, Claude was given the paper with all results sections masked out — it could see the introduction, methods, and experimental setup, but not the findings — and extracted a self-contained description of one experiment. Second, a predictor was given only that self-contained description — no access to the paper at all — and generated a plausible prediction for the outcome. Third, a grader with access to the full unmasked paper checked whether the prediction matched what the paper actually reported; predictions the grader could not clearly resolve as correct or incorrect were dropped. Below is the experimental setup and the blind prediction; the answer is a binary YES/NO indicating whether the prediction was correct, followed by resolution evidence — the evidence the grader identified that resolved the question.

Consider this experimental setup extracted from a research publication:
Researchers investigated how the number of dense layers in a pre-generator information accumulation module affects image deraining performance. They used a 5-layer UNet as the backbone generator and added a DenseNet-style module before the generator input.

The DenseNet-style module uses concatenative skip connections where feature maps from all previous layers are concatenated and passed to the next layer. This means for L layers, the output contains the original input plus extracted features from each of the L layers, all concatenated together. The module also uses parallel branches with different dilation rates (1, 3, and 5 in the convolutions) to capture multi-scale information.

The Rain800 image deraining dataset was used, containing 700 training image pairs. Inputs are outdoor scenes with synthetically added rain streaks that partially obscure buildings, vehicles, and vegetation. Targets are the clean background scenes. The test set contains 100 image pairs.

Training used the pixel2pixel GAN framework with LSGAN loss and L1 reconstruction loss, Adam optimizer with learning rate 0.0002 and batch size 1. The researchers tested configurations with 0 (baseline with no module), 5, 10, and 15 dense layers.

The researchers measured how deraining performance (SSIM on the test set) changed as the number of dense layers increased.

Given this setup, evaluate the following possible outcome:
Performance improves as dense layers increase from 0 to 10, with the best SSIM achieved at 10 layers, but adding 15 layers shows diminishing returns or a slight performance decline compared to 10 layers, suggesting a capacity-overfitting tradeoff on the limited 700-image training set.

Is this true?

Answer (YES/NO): NO